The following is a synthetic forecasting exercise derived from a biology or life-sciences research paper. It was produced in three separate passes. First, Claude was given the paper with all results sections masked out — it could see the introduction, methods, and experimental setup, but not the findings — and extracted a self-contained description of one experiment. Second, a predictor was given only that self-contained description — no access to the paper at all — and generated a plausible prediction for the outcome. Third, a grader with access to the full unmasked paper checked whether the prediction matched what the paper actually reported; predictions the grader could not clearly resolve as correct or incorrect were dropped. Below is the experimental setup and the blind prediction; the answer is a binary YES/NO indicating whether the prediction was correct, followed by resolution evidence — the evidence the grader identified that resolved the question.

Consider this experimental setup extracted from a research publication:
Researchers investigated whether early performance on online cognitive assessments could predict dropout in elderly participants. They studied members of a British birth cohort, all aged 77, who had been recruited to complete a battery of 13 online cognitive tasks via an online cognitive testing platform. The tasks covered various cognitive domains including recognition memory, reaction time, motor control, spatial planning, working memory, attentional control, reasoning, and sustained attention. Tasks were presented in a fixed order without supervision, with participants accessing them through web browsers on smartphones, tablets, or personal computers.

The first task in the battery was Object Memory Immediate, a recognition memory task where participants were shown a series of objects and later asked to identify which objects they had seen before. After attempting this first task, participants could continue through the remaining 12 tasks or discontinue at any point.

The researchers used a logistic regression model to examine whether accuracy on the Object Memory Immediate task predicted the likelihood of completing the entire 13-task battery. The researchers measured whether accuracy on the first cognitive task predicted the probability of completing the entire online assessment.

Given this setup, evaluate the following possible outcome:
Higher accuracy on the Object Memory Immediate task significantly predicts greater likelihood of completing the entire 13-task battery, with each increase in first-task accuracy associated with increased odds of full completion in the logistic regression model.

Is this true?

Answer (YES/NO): YES